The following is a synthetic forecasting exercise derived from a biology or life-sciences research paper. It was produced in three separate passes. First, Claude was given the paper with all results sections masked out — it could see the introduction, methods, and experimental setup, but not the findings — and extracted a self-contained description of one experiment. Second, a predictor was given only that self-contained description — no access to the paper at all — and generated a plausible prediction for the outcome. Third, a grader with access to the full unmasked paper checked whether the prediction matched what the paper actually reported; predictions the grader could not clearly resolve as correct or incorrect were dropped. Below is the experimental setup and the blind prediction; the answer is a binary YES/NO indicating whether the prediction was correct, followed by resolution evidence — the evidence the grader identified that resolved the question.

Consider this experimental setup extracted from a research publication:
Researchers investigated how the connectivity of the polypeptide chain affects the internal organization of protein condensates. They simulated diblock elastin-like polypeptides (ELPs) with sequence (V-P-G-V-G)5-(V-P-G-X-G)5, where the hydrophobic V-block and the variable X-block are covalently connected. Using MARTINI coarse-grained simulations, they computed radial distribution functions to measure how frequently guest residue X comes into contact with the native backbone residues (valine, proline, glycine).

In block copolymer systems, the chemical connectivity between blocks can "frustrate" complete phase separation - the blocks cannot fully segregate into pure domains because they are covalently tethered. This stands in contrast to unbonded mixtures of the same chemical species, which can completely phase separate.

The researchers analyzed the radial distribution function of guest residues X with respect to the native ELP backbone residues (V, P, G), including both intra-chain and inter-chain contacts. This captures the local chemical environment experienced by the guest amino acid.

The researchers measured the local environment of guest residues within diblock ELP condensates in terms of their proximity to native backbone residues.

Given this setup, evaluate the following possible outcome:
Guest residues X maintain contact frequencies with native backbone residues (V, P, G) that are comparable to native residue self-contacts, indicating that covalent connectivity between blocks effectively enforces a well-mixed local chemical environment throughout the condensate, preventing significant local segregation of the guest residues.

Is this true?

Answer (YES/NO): NO